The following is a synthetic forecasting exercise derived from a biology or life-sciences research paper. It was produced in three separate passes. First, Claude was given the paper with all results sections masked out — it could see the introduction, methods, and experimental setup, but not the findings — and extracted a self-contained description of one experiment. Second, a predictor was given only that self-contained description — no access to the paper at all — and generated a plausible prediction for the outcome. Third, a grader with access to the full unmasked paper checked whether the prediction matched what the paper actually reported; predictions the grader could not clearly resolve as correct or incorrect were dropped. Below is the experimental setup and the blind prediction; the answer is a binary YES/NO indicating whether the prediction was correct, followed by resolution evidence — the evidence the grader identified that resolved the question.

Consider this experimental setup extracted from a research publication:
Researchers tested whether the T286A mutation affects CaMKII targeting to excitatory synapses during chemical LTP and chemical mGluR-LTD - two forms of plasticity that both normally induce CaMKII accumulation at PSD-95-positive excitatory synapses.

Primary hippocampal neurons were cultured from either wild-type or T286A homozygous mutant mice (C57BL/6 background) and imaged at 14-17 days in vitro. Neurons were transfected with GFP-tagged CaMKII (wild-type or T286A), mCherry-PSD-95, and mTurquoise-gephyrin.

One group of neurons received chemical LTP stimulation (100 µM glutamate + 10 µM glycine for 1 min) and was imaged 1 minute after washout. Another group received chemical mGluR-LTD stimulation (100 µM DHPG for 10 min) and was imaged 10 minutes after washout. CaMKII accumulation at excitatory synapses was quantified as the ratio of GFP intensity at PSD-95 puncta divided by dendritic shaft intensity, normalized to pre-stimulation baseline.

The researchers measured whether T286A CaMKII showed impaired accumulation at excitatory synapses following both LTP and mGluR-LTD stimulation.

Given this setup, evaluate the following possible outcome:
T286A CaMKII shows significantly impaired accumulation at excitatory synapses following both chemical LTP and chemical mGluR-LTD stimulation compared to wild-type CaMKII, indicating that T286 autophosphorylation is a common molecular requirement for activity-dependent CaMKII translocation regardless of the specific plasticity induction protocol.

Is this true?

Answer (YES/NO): NO